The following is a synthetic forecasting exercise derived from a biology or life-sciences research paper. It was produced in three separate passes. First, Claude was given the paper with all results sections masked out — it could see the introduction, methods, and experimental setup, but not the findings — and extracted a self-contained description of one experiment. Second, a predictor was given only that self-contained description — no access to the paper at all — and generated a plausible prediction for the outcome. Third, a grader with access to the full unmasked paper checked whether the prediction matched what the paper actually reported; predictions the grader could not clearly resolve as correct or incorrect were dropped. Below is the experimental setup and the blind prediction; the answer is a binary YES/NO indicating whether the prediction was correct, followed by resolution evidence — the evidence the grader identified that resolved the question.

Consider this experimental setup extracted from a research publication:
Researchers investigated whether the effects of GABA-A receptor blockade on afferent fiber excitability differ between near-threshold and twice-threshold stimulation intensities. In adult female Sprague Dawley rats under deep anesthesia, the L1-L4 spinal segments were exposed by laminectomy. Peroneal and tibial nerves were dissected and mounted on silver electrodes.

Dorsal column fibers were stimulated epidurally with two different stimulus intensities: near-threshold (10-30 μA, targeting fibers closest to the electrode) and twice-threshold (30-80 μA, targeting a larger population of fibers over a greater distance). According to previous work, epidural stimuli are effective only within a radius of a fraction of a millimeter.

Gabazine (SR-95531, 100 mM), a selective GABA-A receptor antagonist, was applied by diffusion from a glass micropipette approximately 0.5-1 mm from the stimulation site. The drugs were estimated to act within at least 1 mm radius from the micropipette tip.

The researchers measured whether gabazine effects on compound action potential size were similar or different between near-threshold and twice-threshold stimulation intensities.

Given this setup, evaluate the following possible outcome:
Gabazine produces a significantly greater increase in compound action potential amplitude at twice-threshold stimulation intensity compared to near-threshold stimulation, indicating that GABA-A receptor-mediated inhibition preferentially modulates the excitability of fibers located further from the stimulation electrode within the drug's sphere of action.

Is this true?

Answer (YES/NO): NO